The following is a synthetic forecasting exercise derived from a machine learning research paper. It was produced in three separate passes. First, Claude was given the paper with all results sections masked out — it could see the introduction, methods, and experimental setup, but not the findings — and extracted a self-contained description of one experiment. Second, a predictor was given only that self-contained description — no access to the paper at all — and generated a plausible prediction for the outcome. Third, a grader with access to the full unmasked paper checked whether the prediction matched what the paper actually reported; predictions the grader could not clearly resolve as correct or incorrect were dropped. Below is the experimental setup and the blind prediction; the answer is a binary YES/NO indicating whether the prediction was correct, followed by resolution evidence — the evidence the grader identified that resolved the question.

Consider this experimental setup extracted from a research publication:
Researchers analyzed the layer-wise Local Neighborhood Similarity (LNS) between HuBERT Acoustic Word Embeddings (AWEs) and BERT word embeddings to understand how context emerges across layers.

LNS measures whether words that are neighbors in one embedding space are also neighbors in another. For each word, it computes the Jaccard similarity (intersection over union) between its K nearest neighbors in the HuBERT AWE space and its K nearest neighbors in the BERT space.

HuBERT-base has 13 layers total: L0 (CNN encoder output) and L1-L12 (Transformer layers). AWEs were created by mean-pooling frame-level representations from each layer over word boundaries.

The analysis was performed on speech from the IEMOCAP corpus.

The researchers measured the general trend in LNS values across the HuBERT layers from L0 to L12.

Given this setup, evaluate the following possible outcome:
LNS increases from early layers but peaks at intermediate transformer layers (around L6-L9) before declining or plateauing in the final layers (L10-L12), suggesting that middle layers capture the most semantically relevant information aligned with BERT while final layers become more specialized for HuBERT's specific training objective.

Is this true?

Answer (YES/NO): YES